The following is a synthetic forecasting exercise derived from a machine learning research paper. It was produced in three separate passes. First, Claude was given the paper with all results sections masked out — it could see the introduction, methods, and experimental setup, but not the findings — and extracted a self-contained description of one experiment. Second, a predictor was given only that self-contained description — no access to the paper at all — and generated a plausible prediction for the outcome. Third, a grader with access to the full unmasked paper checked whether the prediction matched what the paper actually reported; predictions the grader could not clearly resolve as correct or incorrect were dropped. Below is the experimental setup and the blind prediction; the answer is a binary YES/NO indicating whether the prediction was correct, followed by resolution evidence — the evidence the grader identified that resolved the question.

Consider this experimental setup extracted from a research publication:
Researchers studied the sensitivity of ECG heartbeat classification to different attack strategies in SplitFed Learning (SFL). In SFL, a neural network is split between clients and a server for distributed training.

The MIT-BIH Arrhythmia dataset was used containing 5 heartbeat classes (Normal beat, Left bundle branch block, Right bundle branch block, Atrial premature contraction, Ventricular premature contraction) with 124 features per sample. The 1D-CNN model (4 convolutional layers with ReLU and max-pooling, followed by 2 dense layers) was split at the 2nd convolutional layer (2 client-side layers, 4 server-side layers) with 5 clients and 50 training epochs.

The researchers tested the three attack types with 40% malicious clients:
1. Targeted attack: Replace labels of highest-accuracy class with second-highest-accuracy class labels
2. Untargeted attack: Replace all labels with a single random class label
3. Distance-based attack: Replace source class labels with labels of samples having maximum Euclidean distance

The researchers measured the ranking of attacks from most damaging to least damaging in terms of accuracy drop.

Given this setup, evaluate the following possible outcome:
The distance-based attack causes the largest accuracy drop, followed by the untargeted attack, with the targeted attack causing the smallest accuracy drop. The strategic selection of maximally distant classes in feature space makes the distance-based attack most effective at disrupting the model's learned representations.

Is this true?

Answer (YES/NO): NO